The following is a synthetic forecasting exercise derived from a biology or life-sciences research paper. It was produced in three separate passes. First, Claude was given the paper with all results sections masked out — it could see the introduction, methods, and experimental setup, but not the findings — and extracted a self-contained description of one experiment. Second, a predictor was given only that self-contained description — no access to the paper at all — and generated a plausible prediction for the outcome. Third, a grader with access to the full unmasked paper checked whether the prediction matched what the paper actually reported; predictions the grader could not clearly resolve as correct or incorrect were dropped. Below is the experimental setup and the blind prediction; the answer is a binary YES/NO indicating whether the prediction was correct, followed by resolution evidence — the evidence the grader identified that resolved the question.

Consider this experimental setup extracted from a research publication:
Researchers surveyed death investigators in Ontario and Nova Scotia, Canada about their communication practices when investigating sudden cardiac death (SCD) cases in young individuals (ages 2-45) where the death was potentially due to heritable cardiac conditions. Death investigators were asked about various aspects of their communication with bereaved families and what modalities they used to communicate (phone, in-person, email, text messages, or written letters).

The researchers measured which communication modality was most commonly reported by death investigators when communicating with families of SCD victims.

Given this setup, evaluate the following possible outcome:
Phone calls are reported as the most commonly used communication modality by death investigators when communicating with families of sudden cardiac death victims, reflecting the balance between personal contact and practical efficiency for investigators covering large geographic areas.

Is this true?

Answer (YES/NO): YES